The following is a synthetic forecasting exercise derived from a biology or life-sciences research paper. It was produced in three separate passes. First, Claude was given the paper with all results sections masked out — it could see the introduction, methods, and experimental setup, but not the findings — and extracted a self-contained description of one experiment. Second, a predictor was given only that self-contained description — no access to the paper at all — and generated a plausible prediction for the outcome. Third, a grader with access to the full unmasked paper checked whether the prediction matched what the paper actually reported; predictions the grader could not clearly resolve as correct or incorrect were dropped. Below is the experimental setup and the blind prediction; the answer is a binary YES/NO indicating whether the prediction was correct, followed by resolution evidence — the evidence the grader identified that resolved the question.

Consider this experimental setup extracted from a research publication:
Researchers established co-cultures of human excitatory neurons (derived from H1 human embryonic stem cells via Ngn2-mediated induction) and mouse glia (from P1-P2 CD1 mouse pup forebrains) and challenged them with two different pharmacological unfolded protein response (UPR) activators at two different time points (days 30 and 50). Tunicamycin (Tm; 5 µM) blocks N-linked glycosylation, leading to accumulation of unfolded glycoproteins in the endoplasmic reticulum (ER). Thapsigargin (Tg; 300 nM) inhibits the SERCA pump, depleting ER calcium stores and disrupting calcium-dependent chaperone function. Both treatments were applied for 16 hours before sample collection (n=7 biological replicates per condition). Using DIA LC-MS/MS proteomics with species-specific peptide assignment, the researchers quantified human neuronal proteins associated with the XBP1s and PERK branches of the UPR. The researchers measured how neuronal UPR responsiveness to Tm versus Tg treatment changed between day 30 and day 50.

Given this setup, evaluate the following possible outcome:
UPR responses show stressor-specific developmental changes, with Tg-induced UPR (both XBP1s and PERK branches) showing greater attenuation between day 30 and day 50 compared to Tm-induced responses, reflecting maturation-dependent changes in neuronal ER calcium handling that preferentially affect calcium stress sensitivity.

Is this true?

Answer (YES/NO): NO